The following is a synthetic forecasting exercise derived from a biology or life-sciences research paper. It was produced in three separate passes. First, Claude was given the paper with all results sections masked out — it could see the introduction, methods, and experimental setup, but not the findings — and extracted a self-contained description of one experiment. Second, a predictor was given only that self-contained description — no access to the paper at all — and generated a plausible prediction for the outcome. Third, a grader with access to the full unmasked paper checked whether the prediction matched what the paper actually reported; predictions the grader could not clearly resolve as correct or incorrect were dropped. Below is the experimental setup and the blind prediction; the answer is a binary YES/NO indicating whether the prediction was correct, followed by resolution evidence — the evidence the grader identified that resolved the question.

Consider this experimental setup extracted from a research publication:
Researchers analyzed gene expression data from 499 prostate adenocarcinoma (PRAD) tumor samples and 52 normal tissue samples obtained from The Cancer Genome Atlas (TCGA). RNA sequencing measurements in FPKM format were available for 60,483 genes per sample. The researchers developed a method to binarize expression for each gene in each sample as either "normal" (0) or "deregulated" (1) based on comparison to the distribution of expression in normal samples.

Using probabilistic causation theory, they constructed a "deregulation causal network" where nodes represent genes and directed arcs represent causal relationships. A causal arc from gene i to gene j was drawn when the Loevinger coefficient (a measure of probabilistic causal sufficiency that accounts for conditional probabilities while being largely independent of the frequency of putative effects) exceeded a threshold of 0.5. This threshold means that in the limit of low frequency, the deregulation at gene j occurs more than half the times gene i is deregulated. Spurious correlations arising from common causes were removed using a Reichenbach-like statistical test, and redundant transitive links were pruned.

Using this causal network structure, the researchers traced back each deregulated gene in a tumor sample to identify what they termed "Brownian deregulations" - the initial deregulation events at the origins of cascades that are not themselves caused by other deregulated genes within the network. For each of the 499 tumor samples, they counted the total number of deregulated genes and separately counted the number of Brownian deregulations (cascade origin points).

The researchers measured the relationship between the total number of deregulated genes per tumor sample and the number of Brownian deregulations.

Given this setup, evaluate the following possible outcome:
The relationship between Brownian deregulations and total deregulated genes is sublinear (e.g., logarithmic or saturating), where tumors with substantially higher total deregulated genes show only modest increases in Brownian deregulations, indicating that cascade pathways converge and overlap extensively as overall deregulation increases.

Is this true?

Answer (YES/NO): NO